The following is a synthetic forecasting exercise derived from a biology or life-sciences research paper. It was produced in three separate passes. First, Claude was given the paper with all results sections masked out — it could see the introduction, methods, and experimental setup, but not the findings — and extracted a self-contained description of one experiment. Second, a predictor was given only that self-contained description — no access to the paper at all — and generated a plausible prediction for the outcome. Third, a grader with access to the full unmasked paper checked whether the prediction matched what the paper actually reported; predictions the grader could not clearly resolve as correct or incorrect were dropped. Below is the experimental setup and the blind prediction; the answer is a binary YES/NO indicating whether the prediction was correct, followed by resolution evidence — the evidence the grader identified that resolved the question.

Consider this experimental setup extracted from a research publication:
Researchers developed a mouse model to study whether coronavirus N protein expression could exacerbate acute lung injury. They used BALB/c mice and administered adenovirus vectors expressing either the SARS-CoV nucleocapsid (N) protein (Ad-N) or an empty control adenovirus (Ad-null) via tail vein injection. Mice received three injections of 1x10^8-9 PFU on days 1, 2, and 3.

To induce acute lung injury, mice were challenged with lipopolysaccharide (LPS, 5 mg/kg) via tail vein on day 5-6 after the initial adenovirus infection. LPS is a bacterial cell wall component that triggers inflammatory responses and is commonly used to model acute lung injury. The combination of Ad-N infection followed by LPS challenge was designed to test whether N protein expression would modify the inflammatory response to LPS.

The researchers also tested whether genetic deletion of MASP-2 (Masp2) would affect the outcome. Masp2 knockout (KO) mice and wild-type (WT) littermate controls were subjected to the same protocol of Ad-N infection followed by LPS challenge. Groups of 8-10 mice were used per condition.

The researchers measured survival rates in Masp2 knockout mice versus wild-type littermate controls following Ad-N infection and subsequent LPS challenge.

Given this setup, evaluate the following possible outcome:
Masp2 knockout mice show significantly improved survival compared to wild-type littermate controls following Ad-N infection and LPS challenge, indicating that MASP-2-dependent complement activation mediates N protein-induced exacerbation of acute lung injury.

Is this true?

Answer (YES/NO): YES